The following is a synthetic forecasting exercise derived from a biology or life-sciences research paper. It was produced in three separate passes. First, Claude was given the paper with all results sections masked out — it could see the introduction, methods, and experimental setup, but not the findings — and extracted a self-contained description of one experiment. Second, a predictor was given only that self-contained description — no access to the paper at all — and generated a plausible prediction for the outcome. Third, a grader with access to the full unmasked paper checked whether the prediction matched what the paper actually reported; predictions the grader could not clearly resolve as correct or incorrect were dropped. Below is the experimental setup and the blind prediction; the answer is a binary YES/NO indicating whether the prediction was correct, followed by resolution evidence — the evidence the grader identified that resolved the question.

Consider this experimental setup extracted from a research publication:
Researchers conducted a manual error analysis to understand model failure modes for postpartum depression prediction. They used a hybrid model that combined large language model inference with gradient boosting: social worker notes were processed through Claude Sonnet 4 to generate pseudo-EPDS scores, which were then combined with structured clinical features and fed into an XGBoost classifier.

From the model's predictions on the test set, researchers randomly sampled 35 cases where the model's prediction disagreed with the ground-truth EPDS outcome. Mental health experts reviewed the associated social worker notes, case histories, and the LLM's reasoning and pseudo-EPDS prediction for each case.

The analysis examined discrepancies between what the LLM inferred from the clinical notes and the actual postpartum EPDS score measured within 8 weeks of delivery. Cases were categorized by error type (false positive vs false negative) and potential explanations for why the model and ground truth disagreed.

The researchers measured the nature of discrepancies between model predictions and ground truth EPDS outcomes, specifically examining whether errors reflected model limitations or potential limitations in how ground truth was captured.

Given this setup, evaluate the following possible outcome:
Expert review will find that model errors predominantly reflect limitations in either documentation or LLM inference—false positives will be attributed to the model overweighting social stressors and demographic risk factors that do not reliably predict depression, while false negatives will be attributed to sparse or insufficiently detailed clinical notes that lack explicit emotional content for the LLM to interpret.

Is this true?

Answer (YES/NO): NO